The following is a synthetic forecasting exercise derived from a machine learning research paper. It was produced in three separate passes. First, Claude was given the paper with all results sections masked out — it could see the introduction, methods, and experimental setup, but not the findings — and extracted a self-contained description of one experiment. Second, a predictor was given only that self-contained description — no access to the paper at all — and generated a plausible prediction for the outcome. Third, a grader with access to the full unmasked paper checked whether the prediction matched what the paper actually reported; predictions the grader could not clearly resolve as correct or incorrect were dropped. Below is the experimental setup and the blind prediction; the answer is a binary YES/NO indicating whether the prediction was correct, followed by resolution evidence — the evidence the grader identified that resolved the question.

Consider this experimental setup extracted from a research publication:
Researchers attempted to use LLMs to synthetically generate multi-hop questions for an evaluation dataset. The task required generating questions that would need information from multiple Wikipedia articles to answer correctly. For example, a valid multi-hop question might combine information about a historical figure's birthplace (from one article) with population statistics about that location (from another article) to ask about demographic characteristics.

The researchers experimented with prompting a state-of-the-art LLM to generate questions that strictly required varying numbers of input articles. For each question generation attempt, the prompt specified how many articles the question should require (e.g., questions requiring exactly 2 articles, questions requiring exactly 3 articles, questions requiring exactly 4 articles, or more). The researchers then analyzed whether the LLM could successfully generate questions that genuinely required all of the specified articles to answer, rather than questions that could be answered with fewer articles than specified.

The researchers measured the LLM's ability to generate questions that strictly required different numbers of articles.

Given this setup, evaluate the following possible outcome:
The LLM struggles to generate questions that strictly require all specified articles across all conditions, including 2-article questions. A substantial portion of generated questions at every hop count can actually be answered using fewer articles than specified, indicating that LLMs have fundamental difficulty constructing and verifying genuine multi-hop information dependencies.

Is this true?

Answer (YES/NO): NO